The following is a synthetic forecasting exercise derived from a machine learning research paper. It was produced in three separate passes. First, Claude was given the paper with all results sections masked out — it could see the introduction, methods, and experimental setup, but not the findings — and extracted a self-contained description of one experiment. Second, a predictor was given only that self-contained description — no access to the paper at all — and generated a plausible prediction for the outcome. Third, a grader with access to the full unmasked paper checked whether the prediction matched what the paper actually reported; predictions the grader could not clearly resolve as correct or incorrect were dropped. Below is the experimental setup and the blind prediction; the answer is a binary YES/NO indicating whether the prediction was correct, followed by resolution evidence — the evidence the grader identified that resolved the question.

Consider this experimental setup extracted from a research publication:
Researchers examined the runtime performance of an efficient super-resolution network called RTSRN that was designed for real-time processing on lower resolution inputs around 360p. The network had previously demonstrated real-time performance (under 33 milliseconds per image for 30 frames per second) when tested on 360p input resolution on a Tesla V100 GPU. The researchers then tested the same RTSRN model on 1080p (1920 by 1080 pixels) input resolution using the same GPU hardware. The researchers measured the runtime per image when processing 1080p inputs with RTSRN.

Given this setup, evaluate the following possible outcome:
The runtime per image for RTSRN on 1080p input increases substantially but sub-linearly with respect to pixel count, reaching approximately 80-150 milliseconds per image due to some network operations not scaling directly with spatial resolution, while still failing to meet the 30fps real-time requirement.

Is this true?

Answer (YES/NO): NO